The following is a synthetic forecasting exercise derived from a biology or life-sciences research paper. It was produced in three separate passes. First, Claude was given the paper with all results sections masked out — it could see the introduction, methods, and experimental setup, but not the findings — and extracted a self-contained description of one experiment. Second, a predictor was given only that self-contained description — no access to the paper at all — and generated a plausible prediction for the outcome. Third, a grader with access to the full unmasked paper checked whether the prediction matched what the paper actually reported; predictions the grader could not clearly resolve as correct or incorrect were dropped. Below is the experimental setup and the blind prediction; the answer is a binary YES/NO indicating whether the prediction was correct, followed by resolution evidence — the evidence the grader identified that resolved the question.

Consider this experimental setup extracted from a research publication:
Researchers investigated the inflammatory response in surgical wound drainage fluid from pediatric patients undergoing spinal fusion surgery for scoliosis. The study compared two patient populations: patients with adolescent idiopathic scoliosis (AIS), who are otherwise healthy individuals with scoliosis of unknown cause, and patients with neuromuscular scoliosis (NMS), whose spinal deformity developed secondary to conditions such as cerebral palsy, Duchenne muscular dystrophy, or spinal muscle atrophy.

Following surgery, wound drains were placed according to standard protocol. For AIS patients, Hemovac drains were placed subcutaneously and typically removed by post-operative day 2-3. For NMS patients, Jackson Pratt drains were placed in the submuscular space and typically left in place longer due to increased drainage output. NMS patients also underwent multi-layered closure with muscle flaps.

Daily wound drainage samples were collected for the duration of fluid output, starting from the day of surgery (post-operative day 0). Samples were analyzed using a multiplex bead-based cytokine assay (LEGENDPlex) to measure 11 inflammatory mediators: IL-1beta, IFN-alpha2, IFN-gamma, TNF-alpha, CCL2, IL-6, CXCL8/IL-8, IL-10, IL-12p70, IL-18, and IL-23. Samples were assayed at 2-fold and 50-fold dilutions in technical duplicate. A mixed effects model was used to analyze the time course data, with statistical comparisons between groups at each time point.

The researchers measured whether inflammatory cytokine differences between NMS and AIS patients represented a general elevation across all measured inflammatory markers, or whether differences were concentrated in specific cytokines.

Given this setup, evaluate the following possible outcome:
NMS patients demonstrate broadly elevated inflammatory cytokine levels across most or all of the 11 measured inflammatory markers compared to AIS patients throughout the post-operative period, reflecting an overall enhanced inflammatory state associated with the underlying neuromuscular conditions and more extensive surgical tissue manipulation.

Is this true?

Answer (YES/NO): NO